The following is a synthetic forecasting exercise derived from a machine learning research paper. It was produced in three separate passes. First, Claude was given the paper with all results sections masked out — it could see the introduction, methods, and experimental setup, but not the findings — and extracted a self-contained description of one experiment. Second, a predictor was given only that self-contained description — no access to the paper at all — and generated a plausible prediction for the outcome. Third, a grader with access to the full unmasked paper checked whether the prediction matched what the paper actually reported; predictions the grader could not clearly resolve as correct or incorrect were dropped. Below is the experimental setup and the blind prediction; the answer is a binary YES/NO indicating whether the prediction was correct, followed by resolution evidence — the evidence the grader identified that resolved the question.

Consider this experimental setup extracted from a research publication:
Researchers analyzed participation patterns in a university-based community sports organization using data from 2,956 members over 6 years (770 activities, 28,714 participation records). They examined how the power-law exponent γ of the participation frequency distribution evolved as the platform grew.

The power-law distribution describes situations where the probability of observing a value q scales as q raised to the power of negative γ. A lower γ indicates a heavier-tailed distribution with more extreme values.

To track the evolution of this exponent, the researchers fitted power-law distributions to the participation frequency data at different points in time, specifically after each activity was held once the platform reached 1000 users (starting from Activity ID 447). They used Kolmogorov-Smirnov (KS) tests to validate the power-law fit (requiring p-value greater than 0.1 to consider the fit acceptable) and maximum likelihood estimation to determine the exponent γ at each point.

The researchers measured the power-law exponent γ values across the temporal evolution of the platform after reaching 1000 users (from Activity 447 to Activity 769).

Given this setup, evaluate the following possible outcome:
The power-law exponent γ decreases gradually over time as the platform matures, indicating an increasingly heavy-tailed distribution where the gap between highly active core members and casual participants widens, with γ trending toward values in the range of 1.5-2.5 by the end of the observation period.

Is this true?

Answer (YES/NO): NO